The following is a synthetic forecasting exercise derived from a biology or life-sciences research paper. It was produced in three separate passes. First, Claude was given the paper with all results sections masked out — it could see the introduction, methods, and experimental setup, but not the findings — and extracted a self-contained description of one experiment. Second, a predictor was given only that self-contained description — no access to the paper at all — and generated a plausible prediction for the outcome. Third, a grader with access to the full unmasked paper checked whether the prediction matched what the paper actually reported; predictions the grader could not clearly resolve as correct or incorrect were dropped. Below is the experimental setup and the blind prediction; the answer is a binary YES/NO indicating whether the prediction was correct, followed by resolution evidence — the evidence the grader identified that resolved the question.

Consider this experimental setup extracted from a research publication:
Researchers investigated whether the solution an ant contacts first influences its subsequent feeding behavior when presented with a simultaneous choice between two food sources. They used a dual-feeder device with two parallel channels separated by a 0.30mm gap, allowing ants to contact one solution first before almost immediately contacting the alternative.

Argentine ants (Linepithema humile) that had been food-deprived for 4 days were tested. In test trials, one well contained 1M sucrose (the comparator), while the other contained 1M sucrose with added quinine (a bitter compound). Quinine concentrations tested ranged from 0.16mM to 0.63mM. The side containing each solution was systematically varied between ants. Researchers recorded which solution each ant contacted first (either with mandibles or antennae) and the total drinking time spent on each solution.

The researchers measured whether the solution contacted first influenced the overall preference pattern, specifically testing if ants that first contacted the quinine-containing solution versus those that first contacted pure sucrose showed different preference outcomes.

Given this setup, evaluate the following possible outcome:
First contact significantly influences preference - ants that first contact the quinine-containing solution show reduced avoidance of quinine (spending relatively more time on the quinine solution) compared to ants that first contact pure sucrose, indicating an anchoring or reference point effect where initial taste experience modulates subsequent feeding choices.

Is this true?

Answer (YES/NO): NO